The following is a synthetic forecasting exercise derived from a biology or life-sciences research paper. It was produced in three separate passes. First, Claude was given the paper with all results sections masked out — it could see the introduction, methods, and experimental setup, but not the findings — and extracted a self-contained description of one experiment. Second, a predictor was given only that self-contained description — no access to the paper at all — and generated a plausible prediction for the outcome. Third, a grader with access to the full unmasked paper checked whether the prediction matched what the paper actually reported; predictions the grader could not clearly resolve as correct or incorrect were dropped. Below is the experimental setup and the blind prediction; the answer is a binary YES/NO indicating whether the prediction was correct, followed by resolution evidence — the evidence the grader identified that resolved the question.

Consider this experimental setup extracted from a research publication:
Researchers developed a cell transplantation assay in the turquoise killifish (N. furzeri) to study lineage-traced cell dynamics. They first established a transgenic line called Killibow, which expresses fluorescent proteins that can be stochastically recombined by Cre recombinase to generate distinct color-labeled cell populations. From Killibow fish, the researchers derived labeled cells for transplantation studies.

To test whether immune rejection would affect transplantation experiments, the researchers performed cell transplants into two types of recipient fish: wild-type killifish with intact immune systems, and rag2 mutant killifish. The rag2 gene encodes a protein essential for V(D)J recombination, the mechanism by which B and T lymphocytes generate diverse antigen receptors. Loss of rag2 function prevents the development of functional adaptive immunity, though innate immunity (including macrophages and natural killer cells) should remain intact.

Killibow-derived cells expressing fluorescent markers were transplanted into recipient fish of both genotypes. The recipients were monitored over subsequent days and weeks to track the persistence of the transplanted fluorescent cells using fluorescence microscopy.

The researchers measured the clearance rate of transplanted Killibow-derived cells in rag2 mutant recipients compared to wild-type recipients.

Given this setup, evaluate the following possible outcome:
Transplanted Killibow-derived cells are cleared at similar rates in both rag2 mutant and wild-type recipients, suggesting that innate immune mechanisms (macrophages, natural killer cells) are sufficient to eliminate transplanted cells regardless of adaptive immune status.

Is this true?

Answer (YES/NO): NO